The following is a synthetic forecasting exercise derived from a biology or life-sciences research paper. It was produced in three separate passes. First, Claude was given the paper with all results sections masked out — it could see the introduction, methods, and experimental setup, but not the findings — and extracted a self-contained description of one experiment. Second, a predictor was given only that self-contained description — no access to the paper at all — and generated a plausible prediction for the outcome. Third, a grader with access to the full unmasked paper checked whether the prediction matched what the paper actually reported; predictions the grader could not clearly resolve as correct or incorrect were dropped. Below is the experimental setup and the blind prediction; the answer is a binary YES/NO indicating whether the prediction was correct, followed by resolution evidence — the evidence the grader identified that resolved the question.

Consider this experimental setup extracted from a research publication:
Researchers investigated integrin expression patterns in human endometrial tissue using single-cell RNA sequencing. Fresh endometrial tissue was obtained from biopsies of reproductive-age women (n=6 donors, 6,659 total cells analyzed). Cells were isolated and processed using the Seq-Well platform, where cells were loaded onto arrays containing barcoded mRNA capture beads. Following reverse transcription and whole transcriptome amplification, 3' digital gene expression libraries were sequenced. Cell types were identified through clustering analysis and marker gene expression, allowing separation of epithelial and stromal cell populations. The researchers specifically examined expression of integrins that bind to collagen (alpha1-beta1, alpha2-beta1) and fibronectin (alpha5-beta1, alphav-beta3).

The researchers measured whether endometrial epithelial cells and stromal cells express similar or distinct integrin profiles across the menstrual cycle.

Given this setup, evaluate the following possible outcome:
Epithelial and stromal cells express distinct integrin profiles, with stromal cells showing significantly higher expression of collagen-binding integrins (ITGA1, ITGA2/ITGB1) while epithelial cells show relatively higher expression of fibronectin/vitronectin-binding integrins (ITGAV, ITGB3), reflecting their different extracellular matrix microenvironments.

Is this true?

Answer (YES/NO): NO